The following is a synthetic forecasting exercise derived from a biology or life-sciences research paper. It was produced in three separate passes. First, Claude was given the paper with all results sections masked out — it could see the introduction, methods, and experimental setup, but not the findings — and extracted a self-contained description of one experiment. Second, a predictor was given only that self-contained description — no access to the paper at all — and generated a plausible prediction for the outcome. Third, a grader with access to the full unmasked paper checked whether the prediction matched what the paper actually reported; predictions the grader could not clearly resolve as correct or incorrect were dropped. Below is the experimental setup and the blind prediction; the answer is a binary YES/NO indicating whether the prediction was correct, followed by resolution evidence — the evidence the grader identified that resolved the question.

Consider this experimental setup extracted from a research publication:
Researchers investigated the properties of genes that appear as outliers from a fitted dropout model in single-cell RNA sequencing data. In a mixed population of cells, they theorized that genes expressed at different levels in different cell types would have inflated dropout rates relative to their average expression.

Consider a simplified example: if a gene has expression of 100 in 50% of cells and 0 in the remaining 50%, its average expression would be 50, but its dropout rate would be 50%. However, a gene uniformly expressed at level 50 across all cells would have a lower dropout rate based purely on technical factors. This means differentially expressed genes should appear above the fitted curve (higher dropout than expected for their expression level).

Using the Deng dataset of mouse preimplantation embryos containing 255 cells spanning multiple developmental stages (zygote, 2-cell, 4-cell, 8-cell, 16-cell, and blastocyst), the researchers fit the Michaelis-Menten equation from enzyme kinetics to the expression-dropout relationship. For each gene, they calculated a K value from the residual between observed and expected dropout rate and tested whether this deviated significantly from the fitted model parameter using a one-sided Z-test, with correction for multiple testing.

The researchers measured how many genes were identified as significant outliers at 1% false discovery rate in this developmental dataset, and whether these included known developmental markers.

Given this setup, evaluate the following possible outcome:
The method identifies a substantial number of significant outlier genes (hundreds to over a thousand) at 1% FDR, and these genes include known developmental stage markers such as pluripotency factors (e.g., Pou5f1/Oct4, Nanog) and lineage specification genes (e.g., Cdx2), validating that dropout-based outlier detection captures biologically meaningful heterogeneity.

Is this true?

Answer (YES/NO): YES